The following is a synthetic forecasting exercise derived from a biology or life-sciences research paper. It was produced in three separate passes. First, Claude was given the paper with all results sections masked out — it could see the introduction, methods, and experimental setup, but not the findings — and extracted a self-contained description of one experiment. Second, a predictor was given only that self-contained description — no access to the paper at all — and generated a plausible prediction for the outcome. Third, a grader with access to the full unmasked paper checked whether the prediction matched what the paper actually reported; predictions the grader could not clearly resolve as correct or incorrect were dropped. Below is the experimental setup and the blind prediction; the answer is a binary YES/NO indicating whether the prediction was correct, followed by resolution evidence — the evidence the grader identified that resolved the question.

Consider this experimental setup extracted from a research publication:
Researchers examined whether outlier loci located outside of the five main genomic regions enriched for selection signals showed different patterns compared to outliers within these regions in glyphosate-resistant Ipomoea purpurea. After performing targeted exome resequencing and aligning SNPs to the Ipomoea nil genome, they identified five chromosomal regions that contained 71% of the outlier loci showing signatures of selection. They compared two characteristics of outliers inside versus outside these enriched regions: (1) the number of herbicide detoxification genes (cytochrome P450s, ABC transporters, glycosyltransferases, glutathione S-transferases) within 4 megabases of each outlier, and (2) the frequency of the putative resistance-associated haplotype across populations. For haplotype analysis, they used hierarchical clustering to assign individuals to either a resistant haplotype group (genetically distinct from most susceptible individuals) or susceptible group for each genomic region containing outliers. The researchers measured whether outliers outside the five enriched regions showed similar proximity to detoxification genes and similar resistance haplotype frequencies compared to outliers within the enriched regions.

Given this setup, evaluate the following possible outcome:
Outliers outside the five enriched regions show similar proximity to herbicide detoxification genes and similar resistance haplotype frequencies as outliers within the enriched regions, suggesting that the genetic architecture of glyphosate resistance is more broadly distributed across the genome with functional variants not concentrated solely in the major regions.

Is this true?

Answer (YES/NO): NO